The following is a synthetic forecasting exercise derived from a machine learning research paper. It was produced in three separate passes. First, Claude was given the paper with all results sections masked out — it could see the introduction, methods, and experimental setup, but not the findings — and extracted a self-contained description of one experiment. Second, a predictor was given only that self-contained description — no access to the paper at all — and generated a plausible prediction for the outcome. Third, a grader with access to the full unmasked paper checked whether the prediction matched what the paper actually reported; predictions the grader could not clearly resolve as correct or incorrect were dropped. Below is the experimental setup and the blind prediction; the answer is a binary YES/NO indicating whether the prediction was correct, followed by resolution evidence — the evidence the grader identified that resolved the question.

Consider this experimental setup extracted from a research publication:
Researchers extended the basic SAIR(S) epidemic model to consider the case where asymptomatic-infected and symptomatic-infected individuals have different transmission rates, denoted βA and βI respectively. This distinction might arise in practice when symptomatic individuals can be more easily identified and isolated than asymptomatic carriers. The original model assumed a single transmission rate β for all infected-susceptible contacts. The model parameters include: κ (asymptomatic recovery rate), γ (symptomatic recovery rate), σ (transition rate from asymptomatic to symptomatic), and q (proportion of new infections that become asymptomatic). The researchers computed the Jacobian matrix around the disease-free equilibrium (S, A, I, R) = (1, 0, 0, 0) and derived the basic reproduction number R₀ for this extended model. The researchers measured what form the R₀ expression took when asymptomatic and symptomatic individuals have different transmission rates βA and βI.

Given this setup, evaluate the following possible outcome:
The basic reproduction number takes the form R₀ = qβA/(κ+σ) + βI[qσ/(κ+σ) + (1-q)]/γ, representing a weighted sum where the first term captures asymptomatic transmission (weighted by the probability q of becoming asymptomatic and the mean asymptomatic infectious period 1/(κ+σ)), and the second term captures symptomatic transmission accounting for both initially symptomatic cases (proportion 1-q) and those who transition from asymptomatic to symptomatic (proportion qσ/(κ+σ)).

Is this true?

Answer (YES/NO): NO